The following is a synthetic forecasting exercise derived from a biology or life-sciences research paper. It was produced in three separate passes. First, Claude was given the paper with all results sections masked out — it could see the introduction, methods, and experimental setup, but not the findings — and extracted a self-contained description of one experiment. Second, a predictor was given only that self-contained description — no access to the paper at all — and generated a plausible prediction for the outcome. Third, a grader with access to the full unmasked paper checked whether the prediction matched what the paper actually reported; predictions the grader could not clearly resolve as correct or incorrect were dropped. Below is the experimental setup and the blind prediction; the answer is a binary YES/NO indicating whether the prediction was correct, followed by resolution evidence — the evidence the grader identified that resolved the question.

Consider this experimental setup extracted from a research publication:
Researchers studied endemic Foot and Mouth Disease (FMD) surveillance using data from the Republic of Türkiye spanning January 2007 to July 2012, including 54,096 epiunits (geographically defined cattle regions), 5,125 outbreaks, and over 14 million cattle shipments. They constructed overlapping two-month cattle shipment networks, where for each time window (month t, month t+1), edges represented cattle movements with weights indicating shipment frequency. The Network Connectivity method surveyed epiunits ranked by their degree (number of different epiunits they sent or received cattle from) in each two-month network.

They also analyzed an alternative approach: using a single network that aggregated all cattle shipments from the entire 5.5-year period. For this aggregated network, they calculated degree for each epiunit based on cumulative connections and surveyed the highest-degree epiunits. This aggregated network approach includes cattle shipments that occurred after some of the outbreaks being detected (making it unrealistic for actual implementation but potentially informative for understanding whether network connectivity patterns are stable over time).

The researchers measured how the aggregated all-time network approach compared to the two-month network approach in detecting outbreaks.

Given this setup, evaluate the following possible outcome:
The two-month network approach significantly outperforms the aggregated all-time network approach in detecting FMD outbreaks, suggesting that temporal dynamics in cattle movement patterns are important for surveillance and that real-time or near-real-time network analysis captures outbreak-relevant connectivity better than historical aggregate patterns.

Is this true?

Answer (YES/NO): YES